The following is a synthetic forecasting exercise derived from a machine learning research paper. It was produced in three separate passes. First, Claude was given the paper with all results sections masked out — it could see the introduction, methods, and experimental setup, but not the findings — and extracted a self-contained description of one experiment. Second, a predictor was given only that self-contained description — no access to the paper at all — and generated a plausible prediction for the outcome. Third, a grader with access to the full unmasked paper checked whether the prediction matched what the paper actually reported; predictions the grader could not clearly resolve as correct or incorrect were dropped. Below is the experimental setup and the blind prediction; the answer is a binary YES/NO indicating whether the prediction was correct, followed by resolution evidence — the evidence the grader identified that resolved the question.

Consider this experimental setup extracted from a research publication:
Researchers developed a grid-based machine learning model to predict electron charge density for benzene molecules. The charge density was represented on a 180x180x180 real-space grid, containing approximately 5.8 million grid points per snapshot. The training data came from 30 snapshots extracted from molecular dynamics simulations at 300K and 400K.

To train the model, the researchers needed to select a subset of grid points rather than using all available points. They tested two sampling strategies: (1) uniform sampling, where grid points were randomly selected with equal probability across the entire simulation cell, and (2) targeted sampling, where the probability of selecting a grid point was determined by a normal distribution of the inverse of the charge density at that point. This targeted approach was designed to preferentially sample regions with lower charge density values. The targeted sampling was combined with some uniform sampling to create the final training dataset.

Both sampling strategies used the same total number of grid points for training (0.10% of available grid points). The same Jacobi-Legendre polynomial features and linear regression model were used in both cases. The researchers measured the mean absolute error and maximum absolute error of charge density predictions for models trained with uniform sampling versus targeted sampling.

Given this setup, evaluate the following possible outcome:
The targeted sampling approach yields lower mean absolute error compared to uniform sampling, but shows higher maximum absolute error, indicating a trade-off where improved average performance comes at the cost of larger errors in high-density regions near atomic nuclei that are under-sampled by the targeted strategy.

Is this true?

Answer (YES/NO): NO